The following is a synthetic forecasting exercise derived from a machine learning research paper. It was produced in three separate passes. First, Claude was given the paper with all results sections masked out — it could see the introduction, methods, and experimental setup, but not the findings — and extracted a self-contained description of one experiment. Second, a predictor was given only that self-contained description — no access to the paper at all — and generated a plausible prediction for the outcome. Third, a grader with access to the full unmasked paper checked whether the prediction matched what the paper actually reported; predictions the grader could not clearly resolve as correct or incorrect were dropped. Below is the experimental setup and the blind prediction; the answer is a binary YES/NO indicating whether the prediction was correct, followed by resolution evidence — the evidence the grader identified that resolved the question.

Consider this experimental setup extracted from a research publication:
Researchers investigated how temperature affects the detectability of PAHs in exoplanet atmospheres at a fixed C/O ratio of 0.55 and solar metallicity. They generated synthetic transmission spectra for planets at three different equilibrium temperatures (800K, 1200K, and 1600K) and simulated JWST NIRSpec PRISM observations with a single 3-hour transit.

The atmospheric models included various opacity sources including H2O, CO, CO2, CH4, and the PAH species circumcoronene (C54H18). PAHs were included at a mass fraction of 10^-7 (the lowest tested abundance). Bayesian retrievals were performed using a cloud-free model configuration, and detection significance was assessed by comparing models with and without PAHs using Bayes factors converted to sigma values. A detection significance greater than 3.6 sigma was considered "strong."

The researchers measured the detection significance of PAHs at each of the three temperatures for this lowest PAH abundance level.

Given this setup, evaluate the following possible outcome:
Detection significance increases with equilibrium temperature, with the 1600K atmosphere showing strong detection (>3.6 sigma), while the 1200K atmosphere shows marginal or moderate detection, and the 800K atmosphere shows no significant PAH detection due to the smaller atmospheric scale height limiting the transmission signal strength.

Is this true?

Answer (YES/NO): NO